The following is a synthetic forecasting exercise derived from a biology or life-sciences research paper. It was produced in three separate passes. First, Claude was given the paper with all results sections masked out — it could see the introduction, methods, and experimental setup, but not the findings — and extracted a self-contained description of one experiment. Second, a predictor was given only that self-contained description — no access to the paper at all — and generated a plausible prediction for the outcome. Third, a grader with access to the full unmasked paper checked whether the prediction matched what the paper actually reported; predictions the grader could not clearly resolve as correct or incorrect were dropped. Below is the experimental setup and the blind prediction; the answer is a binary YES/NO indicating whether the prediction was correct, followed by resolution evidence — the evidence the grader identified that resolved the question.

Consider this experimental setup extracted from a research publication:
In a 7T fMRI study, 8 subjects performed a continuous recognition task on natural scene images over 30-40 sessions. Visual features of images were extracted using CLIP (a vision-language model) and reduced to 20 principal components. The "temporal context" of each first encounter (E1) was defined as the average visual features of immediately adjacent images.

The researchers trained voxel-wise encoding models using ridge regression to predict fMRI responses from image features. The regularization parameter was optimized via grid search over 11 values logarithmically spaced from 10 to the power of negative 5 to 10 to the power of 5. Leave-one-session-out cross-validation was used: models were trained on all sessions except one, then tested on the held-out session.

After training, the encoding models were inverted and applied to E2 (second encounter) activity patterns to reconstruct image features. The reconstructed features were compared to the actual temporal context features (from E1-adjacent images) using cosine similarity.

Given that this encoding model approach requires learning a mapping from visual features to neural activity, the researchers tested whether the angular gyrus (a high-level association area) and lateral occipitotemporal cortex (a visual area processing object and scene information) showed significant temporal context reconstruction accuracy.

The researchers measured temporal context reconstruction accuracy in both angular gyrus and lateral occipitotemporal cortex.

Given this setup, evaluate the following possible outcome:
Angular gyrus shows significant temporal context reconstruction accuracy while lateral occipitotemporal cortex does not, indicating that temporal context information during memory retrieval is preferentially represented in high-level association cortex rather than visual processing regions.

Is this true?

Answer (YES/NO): NO